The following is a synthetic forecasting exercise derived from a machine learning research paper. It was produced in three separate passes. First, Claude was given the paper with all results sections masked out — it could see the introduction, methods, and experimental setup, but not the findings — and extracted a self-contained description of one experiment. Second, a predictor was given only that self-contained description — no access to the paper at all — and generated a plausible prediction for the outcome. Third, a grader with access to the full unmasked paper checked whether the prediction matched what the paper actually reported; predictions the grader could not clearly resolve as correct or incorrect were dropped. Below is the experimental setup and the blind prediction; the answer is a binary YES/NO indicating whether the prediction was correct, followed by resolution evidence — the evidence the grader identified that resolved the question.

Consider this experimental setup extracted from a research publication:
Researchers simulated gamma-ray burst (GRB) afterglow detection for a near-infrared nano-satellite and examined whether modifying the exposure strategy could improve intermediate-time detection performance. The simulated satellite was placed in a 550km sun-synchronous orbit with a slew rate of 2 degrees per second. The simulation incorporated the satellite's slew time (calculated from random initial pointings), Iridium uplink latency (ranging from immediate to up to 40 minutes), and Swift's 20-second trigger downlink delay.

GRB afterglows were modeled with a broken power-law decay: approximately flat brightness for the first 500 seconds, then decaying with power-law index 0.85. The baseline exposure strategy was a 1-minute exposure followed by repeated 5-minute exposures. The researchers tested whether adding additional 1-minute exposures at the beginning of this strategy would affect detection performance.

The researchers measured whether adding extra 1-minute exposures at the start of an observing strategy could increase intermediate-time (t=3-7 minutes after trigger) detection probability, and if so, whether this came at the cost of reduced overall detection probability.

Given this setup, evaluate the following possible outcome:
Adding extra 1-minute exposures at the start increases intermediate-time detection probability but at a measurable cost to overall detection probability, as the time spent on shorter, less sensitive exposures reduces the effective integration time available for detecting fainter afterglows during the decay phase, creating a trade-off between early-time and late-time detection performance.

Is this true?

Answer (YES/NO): NO